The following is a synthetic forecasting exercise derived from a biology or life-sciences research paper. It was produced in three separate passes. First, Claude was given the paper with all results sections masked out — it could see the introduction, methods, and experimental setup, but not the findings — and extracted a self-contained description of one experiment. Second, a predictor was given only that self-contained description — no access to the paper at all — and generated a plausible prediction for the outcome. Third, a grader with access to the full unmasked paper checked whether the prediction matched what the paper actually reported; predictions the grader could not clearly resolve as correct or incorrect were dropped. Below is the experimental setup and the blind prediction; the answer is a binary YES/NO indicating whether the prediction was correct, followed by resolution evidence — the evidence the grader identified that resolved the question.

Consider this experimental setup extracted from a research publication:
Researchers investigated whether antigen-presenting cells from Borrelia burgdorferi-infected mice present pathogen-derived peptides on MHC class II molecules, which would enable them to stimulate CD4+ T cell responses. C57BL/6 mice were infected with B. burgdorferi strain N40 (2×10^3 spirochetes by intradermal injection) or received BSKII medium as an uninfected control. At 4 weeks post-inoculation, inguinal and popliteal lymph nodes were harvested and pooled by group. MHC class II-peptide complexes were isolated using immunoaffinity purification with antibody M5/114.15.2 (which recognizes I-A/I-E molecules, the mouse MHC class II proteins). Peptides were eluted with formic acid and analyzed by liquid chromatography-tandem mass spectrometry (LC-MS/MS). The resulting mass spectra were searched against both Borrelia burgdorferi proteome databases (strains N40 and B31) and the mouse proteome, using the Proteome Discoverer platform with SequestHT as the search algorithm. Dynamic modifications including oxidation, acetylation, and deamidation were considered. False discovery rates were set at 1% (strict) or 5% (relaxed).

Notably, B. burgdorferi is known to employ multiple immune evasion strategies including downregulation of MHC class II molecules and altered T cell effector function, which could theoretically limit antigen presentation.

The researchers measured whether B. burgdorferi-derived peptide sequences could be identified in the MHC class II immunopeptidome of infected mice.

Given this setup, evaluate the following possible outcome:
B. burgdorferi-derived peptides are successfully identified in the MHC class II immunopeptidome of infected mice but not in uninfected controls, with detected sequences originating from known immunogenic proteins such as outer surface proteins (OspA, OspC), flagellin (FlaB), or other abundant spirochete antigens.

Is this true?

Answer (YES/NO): NO